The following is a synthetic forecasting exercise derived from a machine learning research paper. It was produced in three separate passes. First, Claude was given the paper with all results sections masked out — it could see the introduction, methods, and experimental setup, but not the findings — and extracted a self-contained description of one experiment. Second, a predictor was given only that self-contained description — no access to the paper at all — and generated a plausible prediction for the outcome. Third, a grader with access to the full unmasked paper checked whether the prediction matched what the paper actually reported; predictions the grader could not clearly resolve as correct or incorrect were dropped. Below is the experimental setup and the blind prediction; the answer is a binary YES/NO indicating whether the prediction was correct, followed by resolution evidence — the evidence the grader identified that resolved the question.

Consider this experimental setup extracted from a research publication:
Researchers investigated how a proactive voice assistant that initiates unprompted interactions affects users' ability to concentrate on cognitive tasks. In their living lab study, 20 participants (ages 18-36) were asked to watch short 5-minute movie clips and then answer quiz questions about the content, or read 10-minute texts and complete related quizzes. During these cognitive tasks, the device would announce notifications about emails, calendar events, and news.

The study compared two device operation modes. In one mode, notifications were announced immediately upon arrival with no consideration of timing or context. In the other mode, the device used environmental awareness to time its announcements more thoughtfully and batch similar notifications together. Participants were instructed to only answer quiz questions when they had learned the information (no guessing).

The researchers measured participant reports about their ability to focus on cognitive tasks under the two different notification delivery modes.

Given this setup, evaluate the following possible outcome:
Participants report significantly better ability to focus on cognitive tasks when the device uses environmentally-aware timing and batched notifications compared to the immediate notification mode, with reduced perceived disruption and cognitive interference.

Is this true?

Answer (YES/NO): YES